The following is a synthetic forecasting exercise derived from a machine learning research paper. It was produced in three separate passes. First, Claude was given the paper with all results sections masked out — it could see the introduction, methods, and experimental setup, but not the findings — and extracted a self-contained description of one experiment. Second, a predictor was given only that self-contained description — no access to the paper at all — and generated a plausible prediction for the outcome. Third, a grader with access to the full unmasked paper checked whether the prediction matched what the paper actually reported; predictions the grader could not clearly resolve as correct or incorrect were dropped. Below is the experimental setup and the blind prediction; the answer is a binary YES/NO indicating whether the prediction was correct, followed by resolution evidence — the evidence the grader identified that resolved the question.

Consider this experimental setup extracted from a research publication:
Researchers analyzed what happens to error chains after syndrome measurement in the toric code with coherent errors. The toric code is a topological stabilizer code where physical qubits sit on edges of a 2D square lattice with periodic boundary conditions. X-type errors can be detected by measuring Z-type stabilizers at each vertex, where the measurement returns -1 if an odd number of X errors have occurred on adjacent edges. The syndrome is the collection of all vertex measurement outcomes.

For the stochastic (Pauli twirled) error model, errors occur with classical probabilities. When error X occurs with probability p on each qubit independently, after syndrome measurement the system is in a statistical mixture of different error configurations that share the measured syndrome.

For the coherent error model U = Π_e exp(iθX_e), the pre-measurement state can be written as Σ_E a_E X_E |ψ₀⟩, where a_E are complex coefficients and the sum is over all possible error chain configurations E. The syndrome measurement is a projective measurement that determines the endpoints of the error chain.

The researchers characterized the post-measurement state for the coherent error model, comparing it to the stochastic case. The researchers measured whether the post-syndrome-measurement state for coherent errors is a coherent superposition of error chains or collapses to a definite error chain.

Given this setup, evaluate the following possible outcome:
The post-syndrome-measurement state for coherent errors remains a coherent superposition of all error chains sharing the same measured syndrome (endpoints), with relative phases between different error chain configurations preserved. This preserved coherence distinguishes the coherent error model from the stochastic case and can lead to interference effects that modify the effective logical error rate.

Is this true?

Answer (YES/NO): YES